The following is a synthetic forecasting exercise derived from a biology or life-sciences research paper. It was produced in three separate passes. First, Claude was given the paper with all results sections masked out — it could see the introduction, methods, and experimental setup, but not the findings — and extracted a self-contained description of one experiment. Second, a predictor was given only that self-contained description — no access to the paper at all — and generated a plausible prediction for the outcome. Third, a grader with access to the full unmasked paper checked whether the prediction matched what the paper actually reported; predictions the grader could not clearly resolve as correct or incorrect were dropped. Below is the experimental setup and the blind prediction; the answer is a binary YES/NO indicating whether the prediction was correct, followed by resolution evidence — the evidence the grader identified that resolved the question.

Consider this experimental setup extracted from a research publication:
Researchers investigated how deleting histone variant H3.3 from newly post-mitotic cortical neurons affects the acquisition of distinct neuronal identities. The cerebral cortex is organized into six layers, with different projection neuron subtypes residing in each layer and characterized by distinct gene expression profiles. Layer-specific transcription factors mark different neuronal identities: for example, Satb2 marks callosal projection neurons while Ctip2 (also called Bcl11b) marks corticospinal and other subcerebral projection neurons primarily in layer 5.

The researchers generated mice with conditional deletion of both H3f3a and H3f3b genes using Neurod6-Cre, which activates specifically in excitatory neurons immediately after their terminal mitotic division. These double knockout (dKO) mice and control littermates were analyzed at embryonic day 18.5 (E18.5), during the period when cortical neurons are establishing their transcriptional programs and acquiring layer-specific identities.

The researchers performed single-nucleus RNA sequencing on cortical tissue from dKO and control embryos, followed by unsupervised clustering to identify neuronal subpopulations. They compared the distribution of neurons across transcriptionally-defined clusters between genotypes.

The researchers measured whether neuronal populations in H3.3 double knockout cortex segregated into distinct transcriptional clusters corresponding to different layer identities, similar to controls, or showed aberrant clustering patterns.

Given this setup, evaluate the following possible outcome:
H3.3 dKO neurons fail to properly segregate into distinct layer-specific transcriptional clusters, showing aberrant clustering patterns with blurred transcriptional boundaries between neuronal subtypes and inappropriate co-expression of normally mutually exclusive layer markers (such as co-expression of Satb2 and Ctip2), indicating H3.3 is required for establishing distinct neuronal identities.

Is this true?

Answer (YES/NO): NO